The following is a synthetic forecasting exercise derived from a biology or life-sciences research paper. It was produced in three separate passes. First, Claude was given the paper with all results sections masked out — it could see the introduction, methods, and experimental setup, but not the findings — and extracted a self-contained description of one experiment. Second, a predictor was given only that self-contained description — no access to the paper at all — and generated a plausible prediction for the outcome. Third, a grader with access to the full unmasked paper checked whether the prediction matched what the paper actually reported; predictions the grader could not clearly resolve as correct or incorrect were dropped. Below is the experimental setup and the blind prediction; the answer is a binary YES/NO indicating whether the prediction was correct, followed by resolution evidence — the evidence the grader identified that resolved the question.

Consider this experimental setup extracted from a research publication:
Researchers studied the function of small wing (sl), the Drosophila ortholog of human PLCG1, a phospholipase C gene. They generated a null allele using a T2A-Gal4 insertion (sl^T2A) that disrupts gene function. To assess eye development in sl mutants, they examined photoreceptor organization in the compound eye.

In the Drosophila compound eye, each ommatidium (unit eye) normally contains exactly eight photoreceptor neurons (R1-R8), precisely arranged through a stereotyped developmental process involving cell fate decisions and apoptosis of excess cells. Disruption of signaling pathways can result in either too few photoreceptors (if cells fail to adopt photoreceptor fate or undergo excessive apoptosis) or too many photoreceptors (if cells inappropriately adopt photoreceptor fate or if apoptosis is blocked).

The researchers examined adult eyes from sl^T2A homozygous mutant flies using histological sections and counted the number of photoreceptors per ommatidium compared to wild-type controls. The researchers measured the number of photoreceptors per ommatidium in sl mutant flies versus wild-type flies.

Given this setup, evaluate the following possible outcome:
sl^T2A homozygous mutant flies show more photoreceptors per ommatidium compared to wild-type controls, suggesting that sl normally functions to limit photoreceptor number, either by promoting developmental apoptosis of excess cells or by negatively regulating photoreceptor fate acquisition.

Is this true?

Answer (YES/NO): YES